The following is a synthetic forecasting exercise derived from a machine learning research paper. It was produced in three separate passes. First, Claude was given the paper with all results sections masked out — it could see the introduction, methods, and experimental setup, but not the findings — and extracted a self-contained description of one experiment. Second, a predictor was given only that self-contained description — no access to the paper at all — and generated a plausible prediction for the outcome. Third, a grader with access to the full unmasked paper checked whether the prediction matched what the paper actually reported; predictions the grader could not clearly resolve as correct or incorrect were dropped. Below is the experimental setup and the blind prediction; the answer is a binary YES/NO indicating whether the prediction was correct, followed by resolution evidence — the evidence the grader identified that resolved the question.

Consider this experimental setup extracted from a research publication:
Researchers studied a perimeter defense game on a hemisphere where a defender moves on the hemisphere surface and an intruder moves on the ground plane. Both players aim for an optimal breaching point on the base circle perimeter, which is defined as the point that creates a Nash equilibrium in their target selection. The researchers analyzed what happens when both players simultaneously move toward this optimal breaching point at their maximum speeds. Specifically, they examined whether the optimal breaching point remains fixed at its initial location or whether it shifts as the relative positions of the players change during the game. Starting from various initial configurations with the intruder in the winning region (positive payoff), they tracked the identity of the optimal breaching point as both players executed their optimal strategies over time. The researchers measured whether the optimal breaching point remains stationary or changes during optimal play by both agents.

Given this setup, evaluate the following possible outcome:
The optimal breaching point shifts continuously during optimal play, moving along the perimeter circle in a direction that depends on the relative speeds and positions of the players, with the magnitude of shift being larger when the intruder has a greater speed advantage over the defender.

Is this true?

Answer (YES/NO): NO